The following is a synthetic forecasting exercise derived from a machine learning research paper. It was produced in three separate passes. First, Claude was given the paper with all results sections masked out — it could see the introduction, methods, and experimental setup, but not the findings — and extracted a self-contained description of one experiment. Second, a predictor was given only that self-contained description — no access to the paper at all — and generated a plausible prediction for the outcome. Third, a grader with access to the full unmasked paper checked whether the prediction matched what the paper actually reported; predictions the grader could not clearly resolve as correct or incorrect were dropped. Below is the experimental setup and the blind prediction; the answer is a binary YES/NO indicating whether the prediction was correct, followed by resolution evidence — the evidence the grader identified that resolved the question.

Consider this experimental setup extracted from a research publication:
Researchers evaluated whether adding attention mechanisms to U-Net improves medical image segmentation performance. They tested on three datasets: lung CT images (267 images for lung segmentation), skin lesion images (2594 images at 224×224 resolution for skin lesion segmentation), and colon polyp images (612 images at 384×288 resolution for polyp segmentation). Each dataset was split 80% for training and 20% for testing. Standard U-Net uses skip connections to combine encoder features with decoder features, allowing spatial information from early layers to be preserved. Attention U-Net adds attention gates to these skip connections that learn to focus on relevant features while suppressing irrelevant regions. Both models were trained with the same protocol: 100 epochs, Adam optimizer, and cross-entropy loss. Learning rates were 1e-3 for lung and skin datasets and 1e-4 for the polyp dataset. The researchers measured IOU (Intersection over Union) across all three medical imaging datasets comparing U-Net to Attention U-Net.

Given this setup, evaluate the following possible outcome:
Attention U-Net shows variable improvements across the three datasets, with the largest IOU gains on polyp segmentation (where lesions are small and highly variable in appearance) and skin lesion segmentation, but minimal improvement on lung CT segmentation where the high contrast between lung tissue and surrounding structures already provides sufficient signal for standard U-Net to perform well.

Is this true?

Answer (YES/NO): NO